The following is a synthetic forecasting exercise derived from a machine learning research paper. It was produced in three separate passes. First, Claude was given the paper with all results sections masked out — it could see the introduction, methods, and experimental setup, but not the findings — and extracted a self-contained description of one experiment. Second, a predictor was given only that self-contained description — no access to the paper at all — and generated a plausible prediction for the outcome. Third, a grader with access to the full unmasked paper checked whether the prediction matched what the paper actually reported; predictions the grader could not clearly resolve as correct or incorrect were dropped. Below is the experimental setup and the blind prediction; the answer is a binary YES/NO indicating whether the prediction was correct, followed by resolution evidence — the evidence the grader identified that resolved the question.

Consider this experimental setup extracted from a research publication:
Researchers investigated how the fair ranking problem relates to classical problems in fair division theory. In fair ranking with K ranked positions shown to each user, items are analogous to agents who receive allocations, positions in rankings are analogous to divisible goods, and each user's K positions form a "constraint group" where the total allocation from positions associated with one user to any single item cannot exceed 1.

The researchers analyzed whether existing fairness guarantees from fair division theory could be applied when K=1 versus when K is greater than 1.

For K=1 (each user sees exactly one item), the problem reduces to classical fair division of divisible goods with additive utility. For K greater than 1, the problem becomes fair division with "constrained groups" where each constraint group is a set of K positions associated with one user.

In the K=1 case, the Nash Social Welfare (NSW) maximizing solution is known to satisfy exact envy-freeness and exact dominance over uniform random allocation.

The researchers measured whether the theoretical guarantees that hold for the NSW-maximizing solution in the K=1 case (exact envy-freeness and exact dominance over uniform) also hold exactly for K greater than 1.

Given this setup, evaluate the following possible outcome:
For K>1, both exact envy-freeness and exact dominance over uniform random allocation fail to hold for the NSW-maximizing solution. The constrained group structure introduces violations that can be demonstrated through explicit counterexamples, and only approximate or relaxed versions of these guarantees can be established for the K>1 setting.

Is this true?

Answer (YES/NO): NO